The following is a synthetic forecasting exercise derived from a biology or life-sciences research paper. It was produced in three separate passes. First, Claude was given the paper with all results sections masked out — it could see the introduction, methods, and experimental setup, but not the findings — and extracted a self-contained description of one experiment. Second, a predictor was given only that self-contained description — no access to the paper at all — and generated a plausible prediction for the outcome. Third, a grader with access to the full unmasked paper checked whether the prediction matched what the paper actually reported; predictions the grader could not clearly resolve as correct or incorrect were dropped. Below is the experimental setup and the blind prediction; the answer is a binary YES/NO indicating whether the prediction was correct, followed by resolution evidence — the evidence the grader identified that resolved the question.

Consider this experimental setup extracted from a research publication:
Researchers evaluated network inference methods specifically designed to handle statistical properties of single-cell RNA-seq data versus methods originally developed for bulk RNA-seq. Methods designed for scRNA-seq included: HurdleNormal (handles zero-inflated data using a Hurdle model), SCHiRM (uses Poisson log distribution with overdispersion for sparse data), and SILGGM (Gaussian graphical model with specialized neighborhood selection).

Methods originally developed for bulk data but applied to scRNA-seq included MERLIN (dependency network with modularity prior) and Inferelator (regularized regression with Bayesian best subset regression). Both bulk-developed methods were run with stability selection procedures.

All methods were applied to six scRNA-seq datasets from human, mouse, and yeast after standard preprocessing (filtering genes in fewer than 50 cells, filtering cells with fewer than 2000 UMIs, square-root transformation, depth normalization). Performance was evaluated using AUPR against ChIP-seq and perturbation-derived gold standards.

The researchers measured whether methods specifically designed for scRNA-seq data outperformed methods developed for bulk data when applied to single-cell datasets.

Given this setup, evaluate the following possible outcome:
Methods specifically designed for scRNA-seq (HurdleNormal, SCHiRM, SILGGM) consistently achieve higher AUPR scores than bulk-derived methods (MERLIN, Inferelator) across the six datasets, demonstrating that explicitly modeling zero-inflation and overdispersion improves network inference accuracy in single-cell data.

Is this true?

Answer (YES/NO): NO